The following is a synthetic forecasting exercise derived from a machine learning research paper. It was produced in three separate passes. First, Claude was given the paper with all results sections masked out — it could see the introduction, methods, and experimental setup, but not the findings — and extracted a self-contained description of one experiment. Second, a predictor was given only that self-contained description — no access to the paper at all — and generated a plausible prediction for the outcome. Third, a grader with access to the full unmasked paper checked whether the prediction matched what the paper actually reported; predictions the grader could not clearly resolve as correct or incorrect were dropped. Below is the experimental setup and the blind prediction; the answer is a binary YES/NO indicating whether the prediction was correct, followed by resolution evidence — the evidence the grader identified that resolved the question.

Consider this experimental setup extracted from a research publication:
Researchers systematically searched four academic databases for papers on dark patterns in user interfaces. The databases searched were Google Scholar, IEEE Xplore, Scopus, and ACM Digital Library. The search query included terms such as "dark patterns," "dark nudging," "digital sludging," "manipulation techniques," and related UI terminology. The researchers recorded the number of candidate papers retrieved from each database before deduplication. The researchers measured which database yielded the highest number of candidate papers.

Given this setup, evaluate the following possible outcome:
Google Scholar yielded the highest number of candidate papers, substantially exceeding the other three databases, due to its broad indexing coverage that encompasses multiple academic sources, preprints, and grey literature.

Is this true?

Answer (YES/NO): YES